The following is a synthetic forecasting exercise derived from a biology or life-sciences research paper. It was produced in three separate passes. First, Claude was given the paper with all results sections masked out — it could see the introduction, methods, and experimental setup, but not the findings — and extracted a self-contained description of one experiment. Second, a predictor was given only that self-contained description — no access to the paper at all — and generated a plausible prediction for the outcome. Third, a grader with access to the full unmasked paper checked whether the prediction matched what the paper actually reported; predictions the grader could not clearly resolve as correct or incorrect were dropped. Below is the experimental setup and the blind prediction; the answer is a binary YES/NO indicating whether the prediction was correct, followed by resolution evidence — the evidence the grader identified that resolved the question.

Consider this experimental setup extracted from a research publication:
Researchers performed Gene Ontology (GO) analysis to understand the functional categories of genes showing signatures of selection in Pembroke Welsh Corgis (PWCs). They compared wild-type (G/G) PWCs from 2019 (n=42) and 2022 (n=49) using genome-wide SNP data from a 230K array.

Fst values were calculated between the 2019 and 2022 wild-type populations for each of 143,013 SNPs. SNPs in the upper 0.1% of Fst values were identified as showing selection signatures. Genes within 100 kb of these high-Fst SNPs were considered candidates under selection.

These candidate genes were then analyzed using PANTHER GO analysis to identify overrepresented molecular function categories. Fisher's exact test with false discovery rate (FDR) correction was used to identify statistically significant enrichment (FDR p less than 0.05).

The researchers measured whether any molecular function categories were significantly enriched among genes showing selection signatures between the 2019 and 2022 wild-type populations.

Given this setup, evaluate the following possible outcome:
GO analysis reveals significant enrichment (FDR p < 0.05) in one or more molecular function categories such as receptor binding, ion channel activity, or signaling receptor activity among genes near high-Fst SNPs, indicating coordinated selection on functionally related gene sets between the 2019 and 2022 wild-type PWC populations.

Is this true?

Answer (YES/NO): NO